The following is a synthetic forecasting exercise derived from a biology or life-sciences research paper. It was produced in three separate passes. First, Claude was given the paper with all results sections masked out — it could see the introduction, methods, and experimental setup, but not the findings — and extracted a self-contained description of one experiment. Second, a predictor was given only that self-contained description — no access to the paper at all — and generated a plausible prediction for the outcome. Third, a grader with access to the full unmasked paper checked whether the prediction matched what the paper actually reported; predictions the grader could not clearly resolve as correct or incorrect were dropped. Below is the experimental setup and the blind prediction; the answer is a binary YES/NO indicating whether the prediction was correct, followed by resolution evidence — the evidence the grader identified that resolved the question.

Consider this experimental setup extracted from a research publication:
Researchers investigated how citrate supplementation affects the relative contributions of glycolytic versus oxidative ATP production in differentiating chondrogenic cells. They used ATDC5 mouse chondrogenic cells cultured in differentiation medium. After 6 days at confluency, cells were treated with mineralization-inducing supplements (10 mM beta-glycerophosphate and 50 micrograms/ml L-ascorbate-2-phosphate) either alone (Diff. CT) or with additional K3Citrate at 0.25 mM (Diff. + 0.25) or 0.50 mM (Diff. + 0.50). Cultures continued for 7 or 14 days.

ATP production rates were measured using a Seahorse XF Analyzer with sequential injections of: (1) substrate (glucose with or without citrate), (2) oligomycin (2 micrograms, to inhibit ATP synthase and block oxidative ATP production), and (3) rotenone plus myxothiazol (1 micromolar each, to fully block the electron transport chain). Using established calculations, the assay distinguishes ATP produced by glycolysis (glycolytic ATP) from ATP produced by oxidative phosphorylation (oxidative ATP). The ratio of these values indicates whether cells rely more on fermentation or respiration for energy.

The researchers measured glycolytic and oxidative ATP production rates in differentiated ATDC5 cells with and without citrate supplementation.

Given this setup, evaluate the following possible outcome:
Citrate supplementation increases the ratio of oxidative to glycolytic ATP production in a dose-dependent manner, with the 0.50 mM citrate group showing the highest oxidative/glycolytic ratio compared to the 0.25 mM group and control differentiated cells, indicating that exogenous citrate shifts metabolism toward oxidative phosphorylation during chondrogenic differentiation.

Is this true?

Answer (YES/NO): NO